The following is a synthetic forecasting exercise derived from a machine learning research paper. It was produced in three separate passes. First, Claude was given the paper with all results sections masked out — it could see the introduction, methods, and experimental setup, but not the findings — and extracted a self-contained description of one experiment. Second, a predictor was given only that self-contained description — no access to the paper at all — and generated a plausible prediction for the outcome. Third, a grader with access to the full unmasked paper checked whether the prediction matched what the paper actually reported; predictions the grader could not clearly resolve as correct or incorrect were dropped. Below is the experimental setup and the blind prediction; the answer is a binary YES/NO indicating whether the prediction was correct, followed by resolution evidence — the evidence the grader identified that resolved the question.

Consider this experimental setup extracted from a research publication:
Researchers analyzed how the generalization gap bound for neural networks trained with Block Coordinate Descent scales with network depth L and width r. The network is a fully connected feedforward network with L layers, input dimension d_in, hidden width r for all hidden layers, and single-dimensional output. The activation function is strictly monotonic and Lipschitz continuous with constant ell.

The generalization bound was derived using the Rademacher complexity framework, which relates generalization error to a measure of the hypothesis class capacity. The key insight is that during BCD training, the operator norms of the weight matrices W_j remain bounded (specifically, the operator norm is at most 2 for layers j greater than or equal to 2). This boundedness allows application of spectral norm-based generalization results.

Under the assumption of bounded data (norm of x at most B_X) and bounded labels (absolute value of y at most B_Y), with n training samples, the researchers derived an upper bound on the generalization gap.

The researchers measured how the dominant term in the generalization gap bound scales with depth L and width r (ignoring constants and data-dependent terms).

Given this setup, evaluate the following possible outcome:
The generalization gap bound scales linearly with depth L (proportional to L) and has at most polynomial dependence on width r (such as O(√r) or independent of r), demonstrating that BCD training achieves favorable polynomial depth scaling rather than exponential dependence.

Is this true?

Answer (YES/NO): NO